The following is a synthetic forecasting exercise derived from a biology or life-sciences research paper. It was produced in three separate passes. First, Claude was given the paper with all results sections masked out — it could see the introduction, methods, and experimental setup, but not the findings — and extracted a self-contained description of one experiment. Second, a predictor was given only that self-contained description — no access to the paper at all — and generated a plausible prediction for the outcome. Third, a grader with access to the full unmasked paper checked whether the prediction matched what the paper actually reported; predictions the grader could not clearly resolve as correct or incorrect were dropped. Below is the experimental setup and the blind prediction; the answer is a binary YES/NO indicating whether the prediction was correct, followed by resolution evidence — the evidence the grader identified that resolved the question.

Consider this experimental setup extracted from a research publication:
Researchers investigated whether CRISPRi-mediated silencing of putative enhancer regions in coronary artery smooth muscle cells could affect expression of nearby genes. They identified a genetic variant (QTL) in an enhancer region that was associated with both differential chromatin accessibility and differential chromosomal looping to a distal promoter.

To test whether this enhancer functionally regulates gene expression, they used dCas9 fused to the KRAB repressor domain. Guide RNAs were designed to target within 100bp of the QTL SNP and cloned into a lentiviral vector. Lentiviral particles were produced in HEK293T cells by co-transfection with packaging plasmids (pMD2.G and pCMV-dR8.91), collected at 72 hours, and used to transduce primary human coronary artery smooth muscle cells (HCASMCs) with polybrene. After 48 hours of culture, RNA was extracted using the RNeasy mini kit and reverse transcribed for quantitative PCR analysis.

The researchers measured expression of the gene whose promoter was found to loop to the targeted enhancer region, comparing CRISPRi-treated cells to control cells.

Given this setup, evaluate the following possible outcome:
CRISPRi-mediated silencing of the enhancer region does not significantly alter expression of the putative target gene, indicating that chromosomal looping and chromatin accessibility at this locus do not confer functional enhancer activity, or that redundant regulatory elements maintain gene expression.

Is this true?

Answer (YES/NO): NO